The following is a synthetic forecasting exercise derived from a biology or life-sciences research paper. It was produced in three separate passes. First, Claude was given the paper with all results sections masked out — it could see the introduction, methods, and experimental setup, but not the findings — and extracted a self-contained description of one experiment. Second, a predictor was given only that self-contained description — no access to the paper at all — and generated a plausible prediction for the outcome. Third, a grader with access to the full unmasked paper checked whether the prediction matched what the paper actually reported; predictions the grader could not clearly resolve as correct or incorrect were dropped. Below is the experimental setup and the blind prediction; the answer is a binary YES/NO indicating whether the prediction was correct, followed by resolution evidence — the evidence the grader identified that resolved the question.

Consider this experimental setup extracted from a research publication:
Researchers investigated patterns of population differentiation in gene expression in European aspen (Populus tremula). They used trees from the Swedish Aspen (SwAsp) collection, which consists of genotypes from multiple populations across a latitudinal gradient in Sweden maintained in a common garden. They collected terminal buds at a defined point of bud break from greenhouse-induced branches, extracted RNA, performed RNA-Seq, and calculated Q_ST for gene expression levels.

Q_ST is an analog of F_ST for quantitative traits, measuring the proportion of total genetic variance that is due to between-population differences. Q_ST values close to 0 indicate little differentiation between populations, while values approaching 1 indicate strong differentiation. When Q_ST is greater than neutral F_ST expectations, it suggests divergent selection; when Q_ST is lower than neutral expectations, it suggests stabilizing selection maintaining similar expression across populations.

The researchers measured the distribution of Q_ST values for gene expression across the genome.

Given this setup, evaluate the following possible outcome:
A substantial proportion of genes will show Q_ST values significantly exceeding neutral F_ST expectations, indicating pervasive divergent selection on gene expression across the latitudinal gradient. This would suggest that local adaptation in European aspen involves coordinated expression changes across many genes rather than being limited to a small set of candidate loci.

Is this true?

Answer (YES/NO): NO